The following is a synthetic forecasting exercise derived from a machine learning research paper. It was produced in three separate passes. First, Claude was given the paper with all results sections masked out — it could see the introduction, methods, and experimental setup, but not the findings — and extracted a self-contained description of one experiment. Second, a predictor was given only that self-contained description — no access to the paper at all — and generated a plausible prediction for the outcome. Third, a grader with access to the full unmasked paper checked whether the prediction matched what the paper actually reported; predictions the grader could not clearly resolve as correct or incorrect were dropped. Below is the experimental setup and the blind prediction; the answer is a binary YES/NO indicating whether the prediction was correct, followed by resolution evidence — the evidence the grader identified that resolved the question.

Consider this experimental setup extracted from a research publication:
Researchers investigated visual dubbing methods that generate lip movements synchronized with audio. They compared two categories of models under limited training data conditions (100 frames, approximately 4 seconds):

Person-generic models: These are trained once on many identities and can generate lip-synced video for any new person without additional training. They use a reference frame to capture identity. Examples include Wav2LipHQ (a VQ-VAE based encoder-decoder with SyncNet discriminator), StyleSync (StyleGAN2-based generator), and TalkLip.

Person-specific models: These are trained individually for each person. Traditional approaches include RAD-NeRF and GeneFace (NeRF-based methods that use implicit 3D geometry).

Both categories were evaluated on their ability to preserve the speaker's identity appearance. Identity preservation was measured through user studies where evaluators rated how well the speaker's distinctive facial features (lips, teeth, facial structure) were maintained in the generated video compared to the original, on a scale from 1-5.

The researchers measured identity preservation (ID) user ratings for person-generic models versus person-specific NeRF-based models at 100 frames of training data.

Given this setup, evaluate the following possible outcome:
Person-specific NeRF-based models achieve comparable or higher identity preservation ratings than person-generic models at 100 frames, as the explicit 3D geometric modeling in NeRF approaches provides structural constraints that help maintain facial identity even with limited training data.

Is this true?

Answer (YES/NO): NO